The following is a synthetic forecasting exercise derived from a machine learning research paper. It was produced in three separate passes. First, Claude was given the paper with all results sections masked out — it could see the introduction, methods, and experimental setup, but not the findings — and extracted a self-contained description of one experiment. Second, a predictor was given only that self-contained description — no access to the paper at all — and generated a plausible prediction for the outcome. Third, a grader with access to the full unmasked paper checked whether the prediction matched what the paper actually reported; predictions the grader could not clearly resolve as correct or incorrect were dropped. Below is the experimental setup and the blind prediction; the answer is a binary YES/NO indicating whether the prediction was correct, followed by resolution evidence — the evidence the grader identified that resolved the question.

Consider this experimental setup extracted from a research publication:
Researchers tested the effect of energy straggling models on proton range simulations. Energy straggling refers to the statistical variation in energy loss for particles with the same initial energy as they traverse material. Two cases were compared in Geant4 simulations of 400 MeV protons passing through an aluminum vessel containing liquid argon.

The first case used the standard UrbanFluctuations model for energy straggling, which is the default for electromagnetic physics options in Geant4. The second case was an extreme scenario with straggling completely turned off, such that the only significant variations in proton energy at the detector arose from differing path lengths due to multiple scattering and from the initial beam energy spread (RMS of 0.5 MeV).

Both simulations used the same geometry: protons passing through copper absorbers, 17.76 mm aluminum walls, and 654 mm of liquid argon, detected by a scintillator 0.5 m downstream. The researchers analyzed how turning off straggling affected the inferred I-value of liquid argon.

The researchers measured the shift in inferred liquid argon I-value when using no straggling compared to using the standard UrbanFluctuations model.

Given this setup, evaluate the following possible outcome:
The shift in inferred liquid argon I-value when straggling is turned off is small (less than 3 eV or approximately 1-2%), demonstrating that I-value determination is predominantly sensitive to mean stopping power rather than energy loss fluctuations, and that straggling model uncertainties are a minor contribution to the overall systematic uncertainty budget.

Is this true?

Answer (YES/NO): NO